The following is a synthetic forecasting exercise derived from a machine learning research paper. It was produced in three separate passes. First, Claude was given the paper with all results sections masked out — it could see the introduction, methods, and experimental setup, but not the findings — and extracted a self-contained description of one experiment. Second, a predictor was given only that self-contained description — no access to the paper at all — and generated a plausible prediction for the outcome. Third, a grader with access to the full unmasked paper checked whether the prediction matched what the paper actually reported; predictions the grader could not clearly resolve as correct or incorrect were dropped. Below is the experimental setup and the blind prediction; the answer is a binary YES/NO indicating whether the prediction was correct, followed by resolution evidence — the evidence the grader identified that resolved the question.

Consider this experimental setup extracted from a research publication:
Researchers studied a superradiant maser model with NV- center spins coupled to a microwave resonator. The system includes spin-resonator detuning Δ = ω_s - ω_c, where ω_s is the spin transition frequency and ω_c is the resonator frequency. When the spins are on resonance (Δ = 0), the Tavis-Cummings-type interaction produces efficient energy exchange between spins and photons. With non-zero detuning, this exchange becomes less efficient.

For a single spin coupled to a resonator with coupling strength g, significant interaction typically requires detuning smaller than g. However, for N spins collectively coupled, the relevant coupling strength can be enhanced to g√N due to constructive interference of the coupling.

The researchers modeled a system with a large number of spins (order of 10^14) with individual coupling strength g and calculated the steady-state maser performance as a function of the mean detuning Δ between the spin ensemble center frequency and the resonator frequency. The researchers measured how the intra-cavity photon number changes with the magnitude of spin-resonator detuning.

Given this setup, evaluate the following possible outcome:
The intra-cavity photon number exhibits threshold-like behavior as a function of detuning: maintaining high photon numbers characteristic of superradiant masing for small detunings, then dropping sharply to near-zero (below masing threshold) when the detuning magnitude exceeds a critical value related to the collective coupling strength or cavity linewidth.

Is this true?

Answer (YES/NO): NO